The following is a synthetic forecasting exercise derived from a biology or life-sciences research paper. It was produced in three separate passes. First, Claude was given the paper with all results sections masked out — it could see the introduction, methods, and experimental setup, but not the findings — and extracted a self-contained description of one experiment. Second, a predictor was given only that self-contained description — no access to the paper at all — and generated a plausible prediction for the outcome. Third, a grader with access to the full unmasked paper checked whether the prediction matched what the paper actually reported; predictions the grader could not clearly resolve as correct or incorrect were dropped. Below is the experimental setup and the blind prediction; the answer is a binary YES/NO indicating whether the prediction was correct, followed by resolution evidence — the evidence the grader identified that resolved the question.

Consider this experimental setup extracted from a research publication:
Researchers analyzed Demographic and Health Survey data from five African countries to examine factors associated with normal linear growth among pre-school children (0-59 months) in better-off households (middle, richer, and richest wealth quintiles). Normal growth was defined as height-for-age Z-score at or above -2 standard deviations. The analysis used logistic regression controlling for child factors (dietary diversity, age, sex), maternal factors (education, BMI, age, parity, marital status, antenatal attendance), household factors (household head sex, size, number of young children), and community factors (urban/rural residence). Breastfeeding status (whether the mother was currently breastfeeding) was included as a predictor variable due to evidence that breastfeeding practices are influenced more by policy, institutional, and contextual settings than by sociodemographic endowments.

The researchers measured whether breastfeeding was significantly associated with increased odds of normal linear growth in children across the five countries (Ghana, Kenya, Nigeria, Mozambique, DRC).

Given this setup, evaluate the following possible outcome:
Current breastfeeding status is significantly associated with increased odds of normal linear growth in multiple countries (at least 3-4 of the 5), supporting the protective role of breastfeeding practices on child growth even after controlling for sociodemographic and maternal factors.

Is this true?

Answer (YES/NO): NO